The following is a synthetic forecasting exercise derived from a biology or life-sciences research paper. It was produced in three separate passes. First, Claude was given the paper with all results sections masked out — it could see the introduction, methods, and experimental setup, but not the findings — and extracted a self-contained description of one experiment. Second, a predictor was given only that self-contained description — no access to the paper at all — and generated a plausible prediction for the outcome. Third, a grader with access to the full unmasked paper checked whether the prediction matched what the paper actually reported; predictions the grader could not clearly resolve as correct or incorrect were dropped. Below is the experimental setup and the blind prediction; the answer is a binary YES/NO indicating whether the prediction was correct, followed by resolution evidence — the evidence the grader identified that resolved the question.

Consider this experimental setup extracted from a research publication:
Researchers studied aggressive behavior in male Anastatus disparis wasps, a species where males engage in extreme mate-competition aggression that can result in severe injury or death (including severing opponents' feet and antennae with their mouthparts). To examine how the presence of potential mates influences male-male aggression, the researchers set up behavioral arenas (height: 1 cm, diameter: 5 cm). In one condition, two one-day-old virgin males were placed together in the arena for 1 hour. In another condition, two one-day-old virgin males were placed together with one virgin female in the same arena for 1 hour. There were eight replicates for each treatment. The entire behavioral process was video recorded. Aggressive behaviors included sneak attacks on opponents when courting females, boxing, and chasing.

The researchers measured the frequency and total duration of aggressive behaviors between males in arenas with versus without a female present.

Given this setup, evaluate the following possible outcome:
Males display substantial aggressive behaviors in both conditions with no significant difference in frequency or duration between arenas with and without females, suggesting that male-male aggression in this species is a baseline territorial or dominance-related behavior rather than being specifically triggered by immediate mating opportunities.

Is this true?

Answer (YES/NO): NO